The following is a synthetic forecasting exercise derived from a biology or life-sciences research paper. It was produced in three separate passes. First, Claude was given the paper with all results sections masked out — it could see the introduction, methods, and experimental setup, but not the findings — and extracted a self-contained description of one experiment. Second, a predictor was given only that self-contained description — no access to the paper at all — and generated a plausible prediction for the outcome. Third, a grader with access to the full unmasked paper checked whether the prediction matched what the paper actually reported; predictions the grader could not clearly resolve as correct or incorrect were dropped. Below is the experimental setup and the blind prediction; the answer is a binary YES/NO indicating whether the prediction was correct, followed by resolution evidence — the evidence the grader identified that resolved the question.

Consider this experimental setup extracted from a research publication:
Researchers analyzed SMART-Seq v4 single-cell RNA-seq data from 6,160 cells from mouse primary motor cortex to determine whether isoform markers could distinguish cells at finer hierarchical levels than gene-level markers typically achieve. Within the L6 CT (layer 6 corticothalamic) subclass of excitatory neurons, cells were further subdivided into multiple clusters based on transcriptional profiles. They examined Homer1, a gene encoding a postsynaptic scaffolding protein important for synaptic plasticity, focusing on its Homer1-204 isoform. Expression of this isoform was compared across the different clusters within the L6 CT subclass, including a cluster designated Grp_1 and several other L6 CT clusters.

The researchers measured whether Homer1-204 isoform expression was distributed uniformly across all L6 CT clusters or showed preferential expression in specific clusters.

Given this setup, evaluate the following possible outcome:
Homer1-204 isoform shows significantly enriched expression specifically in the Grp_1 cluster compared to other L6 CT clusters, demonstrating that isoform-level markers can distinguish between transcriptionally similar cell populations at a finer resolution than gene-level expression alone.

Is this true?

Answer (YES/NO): YES